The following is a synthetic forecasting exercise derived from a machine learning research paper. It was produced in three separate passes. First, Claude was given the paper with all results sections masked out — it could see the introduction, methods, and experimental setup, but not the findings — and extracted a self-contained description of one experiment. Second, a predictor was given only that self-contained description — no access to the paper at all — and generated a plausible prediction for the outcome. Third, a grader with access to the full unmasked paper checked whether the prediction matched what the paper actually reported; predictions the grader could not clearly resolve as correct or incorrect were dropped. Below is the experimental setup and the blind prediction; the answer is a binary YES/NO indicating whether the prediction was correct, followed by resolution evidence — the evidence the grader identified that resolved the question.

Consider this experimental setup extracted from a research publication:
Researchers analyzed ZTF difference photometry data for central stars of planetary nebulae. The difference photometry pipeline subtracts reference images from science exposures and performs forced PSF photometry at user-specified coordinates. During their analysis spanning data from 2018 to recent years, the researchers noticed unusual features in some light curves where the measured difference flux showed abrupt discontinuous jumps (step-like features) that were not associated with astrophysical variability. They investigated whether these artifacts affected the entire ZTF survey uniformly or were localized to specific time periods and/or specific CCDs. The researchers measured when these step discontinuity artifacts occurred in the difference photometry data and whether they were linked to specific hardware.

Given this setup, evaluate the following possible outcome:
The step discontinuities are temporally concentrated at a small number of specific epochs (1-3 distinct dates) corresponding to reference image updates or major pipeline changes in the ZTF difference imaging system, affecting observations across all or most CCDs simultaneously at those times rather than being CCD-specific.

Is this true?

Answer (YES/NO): NO